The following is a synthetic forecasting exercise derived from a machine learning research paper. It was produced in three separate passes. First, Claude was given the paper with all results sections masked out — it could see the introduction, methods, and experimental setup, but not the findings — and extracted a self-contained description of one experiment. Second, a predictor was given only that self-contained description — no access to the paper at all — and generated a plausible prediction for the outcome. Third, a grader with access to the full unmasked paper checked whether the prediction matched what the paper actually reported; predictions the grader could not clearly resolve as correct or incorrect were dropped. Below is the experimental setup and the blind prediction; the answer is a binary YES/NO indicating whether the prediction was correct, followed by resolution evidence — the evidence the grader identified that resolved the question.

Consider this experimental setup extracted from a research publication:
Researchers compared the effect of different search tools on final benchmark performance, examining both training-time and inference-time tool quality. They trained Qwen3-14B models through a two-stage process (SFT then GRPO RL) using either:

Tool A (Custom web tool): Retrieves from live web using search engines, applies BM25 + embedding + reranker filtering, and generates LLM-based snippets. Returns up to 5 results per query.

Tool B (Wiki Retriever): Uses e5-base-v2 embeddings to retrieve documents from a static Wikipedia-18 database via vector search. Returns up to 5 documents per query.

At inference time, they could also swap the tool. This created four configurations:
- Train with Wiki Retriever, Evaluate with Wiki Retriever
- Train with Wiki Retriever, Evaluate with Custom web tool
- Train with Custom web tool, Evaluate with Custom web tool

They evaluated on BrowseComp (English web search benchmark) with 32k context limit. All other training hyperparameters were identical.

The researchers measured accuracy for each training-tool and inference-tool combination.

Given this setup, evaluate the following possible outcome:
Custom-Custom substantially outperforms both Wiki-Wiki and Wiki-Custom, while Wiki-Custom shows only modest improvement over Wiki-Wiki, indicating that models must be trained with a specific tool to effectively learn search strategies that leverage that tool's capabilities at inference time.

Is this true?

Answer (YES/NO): NO